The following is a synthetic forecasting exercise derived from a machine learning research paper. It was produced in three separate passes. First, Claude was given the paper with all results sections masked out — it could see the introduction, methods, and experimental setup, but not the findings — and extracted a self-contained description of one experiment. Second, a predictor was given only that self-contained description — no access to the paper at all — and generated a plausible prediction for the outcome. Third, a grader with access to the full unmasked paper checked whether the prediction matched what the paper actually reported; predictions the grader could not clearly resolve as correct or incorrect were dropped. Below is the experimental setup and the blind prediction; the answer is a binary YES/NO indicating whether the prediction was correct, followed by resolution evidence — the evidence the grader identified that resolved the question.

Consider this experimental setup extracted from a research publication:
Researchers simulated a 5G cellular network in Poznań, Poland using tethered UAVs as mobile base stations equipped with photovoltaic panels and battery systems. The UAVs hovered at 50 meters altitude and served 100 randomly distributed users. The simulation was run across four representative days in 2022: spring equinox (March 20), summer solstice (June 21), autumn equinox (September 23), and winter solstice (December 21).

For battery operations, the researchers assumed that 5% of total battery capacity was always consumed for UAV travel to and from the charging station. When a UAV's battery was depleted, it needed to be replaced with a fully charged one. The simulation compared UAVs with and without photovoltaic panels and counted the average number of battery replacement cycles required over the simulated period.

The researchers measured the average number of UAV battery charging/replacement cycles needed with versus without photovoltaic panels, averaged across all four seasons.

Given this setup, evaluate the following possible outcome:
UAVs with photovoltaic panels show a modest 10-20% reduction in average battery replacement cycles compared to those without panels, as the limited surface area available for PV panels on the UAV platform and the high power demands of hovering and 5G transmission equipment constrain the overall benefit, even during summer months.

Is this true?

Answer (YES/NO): NO